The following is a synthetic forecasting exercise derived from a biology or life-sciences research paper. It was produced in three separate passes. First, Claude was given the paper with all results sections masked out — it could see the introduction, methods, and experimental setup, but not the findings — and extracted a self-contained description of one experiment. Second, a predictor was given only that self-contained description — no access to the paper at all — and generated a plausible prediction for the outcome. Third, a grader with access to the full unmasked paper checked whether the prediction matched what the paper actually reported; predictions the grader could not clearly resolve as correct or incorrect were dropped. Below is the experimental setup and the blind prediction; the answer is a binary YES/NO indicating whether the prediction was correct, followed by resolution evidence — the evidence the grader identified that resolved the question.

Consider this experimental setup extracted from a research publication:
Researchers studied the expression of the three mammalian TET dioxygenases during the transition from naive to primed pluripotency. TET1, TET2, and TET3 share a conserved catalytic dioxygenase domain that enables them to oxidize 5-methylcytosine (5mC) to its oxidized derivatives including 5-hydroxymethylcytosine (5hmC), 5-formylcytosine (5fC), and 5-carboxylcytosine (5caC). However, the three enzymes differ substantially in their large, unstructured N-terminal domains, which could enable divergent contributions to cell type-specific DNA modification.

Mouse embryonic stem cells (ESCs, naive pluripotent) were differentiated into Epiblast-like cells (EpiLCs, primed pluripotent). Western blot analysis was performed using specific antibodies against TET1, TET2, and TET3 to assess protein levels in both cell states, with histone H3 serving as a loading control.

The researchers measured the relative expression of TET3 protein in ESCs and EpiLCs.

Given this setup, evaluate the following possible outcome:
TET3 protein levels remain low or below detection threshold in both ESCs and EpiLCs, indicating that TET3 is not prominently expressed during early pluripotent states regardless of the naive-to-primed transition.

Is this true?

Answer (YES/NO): YES